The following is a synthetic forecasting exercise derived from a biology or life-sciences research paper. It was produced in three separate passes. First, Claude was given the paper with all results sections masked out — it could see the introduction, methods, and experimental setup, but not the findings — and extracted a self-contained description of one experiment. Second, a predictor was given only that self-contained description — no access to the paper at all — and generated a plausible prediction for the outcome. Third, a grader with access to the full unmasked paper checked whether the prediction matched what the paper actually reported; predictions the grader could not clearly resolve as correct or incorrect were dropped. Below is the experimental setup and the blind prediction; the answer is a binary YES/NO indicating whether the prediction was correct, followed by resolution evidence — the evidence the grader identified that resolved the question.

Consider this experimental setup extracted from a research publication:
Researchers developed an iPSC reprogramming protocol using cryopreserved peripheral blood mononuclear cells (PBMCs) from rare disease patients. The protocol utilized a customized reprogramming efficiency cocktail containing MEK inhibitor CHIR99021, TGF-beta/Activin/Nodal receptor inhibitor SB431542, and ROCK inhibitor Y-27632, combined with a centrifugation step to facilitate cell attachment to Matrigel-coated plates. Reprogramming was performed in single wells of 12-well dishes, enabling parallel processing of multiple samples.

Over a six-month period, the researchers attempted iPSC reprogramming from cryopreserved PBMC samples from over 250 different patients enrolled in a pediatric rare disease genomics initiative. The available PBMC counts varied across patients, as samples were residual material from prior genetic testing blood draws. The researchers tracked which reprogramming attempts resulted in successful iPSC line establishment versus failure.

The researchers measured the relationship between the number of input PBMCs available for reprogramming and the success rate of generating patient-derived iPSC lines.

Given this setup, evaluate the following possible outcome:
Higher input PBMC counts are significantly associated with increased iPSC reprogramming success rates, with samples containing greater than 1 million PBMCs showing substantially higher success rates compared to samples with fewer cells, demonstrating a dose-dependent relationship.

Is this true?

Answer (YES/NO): NO